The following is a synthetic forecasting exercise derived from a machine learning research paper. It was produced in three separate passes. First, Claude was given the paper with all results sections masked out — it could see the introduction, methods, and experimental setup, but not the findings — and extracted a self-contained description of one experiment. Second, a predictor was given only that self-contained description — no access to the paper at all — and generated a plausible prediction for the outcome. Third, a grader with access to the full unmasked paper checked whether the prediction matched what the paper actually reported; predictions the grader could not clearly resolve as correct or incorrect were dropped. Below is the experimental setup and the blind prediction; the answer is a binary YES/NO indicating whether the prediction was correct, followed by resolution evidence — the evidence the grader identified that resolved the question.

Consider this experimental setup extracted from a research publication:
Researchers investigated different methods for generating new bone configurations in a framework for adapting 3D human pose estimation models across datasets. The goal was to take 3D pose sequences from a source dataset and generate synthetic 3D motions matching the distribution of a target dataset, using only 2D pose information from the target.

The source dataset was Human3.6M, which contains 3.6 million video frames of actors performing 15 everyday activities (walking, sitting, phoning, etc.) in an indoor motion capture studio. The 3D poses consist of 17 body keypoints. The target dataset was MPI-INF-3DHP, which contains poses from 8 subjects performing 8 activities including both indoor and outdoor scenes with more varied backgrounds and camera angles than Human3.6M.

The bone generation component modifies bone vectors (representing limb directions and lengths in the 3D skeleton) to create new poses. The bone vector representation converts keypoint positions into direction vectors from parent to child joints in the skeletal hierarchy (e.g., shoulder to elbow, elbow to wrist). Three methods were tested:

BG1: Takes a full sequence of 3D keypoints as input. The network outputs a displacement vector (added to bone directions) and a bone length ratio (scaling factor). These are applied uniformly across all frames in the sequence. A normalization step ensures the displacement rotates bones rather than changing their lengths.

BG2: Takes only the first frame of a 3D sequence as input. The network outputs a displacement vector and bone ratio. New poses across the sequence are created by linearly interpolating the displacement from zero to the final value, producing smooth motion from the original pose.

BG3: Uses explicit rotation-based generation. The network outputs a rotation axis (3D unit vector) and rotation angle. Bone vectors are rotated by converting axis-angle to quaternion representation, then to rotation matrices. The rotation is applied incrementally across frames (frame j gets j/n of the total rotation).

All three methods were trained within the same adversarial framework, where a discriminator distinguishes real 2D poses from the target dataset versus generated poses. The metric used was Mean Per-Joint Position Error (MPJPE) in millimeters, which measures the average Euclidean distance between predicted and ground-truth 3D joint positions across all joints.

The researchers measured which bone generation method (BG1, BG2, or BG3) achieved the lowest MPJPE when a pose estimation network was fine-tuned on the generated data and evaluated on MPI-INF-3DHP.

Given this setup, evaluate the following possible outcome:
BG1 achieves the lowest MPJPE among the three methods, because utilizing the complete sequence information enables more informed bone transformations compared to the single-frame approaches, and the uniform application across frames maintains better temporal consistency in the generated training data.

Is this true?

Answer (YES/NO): NO